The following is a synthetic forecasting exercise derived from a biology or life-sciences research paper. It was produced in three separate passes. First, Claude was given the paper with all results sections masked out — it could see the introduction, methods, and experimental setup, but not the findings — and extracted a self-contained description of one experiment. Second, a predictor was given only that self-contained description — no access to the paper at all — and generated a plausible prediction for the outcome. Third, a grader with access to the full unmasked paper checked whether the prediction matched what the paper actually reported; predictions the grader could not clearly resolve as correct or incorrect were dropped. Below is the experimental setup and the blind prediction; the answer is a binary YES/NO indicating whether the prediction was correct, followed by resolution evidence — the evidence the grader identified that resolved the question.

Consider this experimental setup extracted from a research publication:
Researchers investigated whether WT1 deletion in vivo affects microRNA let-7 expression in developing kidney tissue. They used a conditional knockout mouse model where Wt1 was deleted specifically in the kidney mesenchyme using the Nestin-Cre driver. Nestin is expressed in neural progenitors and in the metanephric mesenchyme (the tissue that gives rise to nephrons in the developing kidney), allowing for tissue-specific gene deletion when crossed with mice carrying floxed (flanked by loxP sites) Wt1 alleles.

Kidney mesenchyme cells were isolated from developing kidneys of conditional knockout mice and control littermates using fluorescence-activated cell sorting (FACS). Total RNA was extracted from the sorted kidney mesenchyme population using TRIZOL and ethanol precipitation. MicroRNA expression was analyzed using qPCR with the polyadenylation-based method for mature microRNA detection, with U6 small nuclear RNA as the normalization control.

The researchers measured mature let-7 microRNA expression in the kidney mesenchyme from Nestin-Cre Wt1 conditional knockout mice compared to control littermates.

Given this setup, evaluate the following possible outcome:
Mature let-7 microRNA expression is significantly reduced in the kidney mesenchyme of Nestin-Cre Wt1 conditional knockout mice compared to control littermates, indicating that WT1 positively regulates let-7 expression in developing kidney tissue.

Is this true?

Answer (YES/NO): YES